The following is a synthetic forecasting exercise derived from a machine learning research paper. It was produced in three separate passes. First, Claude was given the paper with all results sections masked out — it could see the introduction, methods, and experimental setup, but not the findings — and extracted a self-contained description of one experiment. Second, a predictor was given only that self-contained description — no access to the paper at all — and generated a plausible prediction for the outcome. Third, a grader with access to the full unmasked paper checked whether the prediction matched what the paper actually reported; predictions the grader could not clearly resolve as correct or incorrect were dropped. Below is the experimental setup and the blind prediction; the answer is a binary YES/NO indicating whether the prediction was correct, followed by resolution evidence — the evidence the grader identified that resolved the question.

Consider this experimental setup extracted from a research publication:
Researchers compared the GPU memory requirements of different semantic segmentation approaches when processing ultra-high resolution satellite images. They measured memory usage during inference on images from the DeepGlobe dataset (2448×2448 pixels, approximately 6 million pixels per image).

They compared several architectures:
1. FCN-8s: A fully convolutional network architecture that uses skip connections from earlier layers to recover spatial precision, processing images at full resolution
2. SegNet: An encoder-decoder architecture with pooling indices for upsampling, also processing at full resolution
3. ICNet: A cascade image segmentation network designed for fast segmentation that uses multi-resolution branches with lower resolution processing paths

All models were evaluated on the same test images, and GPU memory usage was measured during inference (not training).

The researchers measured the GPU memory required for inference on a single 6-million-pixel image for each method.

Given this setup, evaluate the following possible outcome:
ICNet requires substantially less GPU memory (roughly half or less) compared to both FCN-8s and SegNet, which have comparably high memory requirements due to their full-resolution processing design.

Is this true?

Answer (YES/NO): YES